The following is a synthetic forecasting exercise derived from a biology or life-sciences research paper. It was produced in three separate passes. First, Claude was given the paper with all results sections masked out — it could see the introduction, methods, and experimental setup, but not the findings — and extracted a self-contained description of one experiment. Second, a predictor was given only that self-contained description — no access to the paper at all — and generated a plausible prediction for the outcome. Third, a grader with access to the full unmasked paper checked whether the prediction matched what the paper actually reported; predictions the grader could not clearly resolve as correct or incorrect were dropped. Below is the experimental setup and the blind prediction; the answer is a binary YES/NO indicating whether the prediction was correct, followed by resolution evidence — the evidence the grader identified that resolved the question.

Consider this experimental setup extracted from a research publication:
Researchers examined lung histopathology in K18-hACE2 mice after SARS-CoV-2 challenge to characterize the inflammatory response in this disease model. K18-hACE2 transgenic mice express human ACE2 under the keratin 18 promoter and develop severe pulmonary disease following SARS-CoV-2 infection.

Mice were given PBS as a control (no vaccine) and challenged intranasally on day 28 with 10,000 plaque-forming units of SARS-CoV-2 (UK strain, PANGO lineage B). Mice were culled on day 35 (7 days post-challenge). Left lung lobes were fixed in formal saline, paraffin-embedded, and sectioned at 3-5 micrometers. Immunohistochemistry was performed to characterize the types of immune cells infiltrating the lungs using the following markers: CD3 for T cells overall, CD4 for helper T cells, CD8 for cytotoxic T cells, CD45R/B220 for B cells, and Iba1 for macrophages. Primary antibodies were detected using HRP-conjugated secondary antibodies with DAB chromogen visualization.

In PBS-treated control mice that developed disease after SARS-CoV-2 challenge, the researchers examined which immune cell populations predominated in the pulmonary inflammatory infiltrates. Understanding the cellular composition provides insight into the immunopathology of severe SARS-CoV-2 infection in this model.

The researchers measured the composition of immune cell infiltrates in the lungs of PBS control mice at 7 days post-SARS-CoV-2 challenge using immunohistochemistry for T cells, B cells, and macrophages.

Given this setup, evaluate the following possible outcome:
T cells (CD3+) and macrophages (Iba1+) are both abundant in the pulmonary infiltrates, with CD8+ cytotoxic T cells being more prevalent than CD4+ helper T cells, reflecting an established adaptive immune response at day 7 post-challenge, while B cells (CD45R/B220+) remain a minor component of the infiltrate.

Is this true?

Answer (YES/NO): NO